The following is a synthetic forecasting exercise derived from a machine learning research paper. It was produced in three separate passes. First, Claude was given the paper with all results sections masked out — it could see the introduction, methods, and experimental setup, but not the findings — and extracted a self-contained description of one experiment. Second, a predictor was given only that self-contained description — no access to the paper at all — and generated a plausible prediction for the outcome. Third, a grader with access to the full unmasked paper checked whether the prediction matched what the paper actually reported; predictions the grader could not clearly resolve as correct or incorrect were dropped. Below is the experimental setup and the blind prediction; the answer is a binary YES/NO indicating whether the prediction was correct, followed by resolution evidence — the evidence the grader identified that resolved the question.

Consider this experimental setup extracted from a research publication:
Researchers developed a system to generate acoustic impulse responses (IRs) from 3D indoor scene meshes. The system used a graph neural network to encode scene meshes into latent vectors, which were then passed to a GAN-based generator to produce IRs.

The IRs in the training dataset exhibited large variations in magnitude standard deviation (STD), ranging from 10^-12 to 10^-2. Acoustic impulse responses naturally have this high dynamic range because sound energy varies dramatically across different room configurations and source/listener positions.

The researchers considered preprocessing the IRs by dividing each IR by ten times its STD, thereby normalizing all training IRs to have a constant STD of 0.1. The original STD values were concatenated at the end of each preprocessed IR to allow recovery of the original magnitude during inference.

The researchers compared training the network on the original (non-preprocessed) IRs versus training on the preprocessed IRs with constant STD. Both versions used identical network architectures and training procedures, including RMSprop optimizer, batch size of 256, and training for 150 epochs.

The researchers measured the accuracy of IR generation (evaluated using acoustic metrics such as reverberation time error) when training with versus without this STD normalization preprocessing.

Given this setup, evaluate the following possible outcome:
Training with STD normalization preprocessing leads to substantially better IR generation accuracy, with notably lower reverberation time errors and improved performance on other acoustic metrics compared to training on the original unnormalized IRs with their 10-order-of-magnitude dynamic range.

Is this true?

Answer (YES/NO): YES